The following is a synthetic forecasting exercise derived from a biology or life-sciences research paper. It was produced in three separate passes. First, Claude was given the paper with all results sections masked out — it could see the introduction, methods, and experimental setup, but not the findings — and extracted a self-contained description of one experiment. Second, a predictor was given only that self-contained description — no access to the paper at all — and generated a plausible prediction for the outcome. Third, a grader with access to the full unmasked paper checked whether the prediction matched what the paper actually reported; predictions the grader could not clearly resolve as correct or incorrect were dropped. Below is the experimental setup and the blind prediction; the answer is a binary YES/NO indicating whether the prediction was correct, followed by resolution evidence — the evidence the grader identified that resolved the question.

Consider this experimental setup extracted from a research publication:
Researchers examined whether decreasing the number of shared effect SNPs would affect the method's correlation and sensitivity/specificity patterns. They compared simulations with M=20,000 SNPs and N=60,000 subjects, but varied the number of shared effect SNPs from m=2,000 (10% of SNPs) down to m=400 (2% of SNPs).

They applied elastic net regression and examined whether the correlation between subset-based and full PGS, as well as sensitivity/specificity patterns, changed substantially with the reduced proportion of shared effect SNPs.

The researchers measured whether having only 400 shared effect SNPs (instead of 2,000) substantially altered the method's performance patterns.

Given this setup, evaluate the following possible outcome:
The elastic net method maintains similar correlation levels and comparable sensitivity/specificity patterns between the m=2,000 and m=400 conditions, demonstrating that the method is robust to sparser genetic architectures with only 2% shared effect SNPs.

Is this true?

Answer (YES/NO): YES